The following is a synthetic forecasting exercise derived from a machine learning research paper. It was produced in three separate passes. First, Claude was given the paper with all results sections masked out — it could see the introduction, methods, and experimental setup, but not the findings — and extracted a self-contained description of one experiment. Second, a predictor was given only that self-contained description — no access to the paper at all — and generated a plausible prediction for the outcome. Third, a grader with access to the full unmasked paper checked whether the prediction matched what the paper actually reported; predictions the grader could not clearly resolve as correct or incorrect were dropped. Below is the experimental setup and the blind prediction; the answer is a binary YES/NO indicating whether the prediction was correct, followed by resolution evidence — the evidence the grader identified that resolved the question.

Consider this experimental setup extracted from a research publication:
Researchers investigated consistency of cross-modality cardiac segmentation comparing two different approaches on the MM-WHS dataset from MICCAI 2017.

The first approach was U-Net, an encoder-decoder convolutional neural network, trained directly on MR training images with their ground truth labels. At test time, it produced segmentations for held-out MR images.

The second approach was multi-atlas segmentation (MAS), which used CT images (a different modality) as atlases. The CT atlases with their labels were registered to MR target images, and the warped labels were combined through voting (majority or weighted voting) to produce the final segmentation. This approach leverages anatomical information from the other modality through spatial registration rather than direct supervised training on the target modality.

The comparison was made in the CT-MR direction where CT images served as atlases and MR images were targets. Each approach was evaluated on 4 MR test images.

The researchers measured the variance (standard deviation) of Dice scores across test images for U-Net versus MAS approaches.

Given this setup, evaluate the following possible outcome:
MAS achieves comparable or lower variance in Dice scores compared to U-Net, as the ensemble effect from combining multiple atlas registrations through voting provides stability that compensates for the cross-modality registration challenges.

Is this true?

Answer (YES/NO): YES